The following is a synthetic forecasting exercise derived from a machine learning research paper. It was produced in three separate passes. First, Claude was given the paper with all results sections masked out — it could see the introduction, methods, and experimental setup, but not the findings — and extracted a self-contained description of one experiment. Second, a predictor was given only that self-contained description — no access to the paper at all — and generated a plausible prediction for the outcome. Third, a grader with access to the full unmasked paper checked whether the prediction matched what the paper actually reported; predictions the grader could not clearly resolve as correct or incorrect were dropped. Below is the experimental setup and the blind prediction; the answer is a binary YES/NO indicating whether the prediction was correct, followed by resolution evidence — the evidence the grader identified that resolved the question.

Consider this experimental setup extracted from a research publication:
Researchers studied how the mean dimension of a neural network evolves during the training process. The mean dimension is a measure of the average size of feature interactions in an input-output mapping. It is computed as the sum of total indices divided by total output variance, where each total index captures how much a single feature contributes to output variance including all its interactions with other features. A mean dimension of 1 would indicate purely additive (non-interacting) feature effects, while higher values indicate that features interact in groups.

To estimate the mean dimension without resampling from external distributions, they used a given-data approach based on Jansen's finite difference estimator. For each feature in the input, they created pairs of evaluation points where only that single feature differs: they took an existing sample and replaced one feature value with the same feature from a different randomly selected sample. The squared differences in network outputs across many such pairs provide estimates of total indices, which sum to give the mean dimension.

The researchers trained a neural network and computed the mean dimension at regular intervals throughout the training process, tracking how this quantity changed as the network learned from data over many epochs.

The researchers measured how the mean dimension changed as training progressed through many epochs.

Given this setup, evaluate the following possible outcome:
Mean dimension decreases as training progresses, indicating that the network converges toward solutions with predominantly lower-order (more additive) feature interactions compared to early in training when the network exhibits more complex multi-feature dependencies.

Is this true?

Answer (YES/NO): NO